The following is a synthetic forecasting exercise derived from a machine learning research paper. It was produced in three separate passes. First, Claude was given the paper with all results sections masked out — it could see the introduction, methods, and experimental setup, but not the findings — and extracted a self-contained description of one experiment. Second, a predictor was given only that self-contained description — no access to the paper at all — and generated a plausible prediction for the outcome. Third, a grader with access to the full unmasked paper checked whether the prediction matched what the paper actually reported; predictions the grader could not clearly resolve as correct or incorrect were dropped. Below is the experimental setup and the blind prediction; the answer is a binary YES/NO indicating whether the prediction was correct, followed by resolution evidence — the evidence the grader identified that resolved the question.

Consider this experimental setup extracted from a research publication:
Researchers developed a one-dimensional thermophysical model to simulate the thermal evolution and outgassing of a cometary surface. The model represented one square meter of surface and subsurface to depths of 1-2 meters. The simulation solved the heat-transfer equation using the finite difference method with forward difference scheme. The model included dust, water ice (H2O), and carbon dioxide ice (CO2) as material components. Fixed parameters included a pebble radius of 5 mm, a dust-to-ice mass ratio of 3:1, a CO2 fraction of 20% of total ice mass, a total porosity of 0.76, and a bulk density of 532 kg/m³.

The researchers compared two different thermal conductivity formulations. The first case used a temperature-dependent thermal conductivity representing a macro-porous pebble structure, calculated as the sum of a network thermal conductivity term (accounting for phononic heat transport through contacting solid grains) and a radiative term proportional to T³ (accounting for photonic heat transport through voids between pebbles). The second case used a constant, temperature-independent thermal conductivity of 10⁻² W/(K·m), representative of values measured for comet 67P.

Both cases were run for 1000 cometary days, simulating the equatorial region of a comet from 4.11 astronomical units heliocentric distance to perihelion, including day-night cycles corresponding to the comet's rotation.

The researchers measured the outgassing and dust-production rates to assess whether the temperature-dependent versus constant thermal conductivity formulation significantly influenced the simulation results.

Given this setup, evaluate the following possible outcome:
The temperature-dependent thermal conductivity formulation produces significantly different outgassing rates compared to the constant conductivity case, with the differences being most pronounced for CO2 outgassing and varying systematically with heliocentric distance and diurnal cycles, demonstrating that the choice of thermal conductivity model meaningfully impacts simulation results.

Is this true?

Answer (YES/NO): NO